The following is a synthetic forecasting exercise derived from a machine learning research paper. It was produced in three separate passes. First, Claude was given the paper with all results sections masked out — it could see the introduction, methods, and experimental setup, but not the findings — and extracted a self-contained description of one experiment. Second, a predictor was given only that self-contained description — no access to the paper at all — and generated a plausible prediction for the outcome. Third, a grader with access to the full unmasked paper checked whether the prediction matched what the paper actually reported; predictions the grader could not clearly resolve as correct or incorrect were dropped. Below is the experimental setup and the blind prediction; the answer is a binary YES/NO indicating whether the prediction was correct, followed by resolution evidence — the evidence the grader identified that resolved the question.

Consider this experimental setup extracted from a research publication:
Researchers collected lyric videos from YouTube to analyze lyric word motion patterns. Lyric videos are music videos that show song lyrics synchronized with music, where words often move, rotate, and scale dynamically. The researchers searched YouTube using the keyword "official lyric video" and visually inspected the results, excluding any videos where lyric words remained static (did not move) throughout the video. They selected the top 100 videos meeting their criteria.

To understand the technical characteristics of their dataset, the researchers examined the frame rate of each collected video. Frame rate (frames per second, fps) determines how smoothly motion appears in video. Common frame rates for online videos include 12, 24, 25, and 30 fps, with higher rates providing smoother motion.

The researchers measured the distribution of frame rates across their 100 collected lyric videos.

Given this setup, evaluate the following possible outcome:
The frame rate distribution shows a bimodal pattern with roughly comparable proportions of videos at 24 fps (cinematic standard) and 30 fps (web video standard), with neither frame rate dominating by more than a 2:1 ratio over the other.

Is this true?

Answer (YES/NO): NO